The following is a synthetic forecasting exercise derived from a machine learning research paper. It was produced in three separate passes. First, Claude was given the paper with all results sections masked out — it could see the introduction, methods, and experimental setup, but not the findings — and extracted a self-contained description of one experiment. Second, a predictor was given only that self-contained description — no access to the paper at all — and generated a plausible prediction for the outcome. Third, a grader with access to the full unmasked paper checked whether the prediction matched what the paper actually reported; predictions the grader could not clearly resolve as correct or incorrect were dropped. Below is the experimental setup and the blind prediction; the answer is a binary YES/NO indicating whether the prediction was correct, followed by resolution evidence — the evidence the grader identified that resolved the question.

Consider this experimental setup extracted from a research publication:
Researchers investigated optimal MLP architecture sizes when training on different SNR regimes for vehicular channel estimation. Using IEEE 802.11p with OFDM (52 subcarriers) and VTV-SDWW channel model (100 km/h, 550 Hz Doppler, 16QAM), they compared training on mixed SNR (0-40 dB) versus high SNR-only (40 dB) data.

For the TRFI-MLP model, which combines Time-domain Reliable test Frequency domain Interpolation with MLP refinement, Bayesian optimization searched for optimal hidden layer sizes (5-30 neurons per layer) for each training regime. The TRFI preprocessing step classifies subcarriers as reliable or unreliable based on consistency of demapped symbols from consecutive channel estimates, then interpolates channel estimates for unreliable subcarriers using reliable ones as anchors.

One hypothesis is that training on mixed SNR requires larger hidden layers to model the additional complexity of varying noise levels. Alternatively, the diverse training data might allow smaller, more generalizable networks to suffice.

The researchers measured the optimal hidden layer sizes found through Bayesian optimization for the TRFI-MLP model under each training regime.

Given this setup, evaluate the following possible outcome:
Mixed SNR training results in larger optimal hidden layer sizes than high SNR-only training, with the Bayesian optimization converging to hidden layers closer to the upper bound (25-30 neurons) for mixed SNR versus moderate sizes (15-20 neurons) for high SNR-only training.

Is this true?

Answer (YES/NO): YES